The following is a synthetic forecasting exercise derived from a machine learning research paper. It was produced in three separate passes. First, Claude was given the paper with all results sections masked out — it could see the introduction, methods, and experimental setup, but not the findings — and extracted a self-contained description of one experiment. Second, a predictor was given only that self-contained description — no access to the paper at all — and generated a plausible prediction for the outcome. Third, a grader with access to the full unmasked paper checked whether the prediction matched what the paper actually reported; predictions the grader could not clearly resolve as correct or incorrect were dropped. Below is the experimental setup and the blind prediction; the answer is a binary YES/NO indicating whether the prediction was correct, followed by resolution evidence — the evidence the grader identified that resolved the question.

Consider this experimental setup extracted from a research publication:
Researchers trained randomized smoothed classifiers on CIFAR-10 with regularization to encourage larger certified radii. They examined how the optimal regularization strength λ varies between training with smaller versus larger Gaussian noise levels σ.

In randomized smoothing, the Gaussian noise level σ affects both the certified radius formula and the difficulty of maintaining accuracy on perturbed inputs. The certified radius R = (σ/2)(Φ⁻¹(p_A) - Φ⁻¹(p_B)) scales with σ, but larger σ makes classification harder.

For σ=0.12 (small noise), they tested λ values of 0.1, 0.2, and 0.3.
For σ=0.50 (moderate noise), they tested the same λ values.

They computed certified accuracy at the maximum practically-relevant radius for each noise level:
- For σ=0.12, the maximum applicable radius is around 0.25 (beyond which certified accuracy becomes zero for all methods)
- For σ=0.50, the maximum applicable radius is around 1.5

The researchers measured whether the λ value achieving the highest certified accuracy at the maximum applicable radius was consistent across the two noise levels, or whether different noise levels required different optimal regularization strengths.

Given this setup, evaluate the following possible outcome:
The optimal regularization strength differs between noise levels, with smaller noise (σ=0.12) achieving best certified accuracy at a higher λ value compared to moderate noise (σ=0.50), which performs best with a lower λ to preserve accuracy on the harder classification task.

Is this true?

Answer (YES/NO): NO